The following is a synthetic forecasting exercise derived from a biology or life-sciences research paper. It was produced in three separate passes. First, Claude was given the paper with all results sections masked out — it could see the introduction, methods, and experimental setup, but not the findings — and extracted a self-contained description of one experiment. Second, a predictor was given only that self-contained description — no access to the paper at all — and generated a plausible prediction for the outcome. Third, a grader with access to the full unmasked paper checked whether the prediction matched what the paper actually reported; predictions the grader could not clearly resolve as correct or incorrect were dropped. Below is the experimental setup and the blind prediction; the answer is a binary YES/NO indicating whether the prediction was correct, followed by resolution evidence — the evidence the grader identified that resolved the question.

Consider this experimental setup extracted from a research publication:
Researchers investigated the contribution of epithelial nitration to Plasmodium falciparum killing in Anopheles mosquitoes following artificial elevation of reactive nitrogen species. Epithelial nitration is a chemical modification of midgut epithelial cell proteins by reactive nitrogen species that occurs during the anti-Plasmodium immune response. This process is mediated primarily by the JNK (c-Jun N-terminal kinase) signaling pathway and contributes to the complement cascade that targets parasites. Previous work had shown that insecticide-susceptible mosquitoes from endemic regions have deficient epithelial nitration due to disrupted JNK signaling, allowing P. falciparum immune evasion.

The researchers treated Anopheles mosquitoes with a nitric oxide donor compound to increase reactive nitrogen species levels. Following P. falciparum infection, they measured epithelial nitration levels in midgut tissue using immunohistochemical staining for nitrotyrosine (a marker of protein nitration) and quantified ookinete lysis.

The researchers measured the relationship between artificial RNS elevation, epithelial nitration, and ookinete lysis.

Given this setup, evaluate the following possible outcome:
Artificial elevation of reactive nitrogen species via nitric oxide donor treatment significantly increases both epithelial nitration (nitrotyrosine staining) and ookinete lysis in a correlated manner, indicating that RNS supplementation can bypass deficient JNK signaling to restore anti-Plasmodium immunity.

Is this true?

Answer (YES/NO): NO